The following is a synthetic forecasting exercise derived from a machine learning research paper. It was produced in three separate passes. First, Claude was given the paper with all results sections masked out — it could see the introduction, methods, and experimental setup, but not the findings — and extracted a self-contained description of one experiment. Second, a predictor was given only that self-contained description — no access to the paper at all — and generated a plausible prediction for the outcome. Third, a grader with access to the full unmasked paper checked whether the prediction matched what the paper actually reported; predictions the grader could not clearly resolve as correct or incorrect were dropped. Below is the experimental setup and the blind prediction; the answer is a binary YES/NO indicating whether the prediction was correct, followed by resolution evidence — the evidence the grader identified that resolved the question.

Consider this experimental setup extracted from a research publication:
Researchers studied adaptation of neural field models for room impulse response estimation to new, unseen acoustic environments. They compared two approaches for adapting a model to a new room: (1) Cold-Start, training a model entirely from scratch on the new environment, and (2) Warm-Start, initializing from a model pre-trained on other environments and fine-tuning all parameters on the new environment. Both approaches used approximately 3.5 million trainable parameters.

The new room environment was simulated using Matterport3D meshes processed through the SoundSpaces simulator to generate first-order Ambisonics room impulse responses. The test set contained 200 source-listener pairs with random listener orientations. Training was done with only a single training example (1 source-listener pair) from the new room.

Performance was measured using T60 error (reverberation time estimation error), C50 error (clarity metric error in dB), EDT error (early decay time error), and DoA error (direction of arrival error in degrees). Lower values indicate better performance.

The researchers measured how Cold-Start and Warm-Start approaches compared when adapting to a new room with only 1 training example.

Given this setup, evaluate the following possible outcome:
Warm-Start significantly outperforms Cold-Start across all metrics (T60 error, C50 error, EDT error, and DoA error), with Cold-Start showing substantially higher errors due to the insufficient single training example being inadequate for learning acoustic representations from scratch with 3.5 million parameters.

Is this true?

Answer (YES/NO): YES